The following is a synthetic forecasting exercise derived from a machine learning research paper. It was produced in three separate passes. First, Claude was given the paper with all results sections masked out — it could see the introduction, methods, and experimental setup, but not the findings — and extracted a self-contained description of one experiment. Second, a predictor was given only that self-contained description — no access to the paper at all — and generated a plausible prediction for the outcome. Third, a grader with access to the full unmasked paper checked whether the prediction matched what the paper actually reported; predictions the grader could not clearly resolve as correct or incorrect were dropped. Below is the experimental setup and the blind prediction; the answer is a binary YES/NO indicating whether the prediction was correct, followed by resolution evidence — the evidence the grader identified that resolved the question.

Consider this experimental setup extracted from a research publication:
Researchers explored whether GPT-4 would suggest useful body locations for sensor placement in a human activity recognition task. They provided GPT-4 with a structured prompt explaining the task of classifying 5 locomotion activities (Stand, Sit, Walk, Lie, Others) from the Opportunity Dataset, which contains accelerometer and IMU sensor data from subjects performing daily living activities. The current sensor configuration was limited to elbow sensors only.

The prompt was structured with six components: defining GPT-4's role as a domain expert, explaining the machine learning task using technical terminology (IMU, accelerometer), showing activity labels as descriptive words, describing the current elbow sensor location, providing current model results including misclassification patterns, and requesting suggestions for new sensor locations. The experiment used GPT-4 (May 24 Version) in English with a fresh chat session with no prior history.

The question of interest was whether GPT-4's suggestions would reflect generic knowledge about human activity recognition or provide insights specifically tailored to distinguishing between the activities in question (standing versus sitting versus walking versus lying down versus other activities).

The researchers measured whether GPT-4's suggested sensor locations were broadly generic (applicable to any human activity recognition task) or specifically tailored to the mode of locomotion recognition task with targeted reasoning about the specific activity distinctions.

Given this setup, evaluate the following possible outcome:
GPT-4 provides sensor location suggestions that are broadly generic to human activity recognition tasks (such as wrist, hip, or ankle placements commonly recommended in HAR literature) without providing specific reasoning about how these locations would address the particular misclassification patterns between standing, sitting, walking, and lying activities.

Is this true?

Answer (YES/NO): YES